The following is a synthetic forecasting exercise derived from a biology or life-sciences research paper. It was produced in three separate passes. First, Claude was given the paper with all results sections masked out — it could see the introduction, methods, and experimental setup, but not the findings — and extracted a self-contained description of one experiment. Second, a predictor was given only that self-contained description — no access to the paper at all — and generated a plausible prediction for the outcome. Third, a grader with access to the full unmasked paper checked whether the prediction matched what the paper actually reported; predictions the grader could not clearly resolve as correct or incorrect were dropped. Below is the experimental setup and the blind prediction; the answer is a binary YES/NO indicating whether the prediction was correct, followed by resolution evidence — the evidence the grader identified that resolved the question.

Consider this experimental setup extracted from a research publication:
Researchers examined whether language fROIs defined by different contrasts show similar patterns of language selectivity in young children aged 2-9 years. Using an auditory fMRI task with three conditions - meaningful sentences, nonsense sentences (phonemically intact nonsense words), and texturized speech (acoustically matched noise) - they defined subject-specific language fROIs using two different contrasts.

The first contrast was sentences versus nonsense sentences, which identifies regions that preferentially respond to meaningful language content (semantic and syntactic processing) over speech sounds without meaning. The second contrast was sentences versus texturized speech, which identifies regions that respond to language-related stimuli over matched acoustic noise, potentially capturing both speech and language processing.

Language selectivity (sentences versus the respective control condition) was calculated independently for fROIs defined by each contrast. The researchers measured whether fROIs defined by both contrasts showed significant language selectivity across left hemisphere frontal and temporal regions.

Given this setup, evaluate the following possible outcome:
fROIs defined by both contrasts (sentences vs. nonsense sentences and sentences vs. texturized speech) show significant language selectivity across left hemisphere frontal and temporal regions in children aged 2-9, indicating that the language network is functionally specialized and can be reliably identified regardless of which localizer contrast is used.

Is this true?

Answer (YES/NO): YES